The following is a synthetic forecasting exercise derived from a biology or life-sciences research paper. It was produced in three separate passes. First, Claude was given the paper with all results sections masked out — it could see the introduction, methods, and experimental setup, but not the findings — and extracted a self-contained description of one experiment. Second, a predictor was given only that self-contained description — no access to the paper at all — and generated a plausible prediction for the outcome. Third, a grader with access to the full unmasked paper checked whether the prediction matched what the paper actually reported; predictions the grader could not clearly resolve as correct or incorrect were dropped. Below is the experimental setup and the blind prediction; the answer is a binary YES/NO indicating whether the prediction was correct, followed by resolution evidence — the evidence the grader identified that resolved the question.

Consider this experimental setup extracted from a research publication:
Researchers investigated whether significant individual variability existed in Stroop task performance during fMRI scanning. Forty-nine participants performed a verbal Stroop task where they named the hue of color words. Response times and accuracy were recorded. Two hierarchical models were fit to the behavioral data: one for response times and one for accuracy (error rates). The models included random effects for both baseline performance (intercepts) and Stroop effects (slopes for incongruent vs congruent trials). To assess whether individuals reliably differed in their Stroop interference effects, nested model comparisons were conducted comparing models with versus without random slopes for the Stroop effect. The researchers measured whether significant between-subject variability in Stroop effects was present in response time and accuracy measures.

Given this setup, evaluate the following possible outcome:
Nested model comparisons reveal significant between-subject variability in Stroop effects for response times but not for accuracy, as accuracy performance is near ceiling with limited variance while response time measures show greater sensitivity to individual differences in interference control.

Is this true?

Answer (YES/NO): YES